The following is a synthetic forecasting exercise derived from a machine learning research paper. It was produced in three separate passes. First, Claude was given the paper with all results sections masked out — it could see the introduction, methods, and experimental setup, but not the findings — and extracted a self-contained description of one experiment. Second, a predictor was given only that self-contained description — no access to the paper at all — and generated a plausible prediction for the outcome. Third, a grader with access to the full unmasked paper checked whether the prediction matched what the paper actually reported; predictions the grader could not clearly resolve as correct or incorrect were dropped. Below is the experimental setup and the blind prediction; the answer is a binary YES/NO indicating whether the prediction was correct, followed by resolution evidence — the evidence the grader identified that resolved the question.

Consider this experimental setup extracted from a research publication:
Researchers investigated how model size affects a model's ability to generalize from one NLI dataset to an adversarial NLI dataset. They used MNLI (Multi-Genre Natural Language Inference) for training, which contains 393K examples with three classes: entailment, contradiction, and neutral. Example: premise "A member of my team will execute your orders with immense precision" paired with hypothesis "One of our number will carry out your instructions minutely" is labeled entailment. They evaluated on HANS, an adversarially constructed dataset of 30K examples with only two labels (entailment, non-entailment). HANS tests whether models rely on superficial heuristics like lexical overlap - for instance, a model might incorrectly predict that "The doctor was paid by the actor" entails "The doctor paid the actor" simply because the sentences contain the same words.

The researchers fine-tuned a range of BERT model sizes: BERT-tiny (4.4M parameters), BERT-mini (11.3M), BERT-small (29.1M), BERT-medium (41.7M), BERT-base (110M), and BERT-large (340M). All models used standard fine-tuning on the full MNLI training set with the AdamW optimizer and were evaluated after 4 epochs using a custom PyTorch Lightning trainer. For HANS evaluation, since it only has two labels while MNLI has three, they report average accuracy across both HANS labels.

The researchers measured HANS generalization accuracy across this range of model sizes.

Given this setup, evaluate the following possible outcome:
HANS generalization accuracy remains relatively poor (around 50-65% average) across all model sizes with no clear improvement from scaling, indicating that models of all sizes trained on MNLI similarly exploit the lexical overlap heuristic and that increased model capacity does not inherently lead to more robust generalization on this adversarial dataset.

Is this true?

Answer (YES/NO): NO